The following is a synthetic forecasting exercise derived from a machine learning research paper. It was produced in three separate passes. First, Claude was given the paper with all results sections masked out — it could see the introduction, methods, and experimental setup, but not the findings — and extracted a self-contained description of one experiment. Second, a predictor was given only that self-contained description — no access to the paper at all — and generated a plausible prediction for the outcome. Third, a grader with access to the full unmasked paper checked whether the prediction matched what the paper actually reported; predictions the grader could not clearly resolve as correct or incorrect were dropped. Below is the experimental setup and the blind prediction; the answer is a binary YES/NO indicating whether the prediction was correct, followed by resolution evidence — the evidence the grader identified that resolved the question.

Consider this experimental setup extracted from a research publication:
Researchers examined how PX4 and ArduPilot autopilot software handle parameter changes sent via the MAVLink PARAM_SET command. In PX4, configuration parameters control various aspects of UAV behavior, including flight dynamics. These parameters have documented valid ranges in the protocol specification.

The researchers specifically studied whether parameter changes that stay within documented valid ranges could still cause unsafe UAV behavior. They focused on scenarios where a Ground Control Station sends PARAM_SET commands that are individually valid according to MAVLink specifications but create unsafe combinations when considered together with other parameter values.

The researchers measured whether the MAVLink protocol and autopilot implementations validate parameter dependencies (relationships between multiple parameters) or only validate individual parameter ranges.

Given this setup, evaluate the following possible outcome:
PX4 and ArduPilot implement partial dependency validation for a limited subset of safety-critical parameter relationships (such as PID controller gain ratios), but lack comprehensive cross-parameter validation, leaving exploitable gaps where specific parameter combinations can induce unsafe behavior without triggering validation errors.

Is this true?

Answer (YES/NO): NO